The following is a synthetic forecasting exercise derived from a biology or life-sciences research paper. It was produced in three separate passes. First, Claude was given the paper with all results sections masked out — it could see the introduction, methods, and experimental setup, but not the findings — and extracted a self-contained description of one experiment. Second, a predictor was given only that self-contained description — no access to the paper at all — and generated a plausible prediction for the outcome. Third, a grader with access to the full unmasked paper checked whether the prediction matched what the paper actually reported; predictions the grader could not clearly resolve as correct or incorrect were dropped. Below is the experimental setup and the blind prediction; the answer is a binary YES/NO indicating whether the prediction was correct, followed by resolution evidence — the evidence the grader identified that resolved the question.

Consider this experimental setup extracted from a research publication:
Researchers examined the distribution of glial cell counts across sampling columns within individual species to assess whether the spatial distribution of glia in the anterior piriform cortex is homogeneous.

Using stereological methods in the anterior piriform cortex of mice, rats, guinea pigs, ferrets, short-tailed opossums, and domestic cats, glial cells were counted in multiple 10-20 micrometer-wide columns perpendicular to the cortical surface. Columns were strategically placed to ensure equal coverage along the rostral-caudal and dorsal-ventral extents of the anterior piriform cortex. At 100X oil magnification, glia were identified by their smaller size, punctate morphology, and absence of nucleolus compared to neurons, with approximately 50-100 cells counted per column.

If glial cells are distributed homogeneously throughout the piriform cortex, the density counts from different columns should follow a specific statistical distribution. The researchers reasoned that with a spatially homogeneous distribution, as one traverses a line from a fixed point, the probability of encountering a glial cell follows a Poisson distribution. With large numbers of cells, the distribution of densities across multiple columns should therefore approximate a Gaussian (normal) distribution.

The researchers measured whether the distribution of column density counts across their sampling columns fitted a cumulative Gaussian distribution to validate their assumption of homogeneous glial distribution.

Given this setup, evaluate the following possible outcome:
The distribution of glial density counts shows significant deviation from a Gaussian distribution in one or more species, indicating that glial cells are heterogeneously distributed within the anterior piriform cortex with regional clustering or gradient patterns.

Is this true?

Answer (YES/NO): NO